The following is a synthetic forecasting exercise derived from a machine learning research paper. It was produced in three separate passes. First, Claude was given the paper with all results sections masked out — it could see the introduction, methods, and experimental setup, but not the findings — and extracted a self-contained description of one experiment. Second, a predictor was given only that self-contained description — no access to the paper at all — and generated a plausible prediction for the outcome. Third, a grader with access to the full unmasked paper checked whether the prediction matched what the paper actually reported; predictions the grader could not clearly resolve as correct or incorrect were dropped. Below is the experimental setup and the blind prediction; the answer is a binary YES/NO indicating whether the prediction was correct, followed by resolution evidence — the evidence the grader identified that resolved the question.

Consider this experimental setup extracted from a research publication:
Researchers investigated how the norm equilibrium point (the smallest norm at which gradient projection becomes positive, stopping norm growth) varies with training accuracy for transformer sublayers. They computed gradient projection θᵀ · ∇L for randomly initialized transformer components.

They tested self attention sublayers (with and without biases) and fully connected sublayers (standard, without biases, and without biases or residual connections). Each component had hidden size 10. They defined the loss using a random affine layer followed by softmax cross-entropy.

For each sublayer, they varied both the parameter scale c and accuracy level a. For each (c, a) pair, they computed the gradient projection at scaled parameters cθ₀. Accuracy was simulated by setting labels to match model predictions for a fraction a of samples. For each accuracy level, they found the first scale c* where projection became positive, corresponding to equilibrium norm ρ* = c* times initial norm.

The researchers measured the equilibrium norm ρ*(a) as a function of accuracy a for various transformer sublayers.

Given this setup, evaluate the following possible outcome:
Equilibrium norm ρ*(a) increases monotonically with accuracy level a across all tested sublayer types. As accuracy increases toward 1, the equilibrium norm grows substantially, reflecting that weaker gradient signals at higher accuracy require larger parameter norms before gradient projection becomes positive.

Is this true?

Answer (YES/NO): YES